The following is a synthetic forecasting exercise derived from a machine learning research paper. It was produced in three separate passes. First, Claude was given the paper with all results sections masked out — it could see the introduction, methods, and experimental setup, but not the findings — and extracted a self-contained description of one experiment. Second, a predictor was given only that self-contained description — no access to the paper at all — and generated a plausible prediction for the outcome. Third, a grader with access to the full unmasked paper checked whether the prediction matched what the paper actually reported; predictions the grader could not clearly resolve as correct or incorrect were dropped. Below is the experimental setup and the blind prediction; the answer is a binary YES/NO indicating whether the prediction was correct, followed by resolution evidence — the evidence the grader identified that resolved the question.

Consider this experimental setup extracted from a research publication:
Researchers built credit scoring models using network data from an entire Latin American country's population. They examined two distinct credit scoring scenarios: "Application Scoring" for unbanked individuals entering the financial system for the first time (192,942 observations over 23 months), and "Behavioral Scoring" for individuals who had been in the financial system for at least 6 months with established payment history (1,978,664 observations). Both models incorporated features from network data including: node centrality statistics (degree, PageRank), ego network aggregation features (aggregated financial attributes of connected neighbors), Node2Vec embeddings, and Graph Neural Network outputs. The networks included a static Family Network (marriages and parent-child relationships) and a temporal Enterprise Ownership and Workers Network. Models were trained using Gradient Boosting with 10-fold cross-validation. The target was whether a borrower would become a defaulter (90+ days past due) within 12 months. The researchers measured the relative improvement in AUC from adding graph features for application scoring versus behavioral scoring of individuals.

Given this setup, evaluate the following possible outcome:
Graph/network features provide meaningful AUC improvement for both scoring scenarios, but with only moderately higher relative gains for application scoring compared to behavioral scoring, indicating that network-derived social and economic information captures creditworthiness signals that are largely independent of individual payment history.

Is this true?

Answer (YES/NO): NO